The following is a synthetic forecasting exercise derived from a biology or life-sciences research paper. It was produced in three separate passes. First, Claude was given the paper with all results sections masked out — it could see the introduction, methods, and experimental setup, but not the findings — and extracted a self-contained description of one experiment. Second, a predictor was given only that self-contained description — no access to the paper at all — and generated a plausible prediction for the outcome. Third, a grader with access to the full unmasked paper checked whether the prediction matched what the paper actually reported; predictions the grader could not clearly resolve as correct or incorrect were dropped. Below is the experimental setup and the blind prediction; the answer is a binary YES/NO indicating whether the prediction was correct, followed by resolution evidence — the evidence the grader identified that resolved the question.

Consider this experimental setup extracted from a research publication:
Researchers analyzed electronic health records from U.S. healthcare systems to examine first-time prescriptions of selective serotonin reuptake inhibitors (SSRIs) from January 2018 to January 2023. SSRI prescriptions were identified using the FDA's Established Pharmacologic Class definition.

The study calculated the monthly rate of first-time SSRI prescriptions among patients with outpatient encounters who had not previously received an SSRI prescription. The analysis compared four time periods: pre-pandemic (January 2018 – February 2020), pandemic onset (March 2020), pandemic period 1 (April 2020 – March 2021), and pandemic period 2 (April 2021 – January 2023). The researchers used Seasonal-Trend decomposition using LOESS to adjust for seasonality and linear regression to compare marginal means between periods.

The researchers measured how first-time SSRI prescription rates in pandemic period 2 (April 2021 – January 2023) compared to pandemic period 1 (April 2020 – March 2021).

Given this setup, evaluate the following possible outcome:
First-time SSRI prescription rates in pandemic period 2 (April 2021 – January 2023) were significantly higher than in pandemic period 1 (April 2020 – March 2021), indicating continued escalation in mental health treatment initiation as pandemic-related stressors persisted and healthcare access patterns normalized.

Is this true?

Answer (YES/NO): NO